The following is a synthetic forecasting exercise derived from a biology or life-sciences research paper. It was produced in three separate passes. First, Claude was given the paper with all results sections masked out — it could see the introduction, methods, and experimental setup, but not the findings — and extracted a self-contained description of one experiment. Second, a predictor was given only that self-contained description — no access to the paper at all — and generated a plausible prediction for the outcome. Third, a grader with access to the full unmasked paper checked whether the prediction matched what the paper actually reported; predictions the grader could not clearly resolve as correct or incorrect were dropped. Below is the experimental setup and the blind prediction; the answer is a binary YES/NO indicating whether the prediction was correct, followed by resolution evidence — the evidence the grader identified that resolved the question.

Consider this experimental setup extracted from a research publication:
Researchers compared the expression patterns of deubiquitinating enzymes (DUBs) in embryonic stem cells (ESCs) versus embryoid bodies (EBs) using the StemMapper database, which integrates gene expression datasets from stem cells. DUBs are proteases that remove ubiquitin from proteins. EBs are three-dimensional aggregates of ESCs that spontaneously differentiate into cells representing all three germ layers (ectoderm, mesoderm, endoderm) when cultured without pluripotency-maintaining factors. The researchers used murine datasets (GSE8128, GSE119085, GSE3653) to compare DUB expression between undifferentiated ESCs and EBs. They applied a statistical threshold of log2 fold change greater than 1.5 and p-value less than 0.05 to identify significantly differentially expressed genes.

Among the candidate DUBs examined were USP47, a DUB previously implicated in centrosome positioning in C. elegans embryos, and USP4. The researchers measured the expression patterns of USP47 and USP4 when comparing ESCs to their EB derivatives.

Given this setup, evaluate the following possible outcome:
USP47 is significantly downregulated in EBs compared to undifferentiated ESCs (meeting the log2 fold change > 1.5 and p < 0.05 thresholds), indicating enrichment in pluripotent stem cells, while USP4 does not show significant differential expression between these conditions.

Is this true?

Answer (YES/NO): NO